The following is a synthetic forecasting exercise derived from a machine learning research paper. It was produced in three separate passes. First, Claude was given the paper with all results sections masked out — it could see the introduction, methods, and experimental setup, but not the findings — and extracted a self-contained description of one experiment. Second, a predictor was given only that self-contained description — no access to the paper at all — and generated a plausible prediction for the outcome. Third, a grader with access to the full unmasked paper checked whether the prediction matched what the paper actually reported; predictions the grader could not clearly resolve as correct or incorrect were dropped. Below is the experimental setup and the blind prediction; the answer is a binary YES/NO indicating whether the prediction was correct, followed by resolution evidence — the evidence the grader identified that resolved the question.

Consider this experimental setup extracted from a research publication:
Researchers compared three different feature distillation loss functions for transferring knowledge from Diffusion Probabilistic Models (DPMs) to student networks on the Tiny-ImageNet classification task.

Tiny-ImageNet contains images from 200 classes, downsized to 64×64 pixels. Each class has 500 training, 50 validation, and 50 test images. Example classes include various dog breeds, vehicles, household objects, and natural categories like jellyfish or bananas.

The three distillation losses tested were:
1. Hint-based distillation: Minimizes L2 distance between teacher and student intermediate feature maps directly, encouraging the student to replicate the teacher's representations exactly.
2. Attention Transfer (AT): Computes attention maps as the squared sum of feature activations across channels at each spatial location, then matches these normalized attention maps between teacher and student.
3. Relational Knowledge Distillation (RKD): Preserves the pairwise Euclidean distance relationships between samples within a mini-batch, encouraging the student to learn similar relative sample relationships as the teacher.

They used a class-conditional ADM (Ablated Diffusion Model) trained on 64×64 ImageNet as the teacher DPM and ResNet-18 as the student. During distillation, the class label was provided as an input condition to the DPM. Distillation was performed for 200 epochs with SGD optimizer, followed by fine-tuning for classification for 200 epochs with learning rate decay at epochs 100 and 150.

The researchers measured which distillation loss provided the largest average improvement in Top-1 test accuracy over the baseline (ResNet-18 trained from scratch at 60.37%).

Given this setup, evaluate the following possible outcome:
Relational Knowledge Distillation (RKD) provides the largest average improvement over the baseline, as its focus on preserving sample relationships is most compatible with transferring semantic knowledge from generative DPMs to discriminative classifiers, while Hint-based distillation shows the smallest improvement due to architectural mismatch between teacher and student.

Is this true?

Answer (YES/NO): NO